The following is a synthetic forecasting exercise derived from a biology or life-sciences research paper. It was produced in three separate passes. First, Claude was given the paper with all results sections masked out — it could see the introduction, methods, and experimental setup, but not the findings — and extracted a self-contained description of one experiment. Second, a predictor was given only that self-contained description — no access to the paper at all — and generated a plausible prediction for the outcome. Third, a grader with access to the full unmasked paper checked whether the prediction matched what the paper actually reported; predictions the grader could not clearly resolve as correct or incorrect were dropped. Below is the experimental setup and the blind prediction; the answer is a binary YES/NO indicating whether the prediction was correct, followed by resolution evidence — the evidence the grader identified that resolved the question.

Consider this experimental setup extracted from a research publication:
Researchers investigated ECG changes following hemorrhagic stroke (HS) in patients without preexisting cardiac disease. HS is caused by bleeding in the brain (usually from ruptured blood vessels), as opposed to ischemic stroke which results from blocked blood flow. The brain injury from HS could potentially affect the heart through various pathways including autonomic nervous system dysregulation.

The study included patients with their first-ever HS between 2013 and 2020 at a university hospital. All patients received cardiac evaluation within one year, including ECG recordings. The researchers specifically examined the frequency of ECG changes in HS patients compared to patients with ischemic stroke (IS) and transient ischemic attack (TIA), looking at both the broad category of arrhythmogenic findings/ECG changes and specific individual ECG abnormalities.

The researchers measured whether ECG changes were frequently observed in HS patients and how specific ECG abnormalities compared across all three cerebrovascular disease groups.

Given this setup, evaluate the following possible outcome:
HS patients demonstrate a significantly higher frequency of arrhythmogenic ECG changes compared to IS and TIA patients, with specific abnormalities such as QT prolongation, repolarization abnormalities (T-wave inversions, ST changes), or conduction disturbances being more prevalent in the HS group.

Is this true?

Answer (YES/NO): NO